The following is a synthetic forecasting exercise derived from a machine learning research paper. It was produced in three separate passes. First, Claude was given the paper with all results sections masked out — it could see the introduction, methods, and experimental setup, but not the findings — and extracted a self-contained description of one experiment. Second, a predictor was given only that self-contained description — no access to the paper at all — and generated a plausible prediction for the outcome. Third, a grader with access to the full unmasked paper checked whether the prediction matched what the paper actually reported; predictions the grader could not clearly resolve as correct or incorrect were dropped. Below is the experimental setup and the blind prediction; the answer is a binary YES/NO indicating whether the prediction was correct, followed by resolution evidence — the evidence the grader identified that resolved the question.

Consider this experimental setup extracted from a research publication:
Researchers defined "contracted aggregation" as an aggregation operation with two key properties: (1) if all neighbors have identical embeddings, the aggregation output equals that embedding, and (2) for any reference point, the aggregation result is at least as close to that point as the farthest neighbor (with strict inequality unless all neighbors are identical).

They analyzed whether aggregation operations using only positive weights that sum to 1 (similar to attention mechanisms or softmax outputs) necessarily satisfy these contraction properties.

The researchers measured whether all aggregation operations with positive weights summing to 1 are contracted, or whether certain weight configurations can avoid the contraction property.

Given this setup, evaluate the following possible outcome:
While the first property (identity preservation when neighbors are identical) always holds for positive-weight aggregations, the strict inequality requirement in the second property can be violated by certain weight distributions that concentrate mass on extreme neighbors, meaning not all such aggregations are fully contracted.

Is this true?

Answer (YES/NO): NO